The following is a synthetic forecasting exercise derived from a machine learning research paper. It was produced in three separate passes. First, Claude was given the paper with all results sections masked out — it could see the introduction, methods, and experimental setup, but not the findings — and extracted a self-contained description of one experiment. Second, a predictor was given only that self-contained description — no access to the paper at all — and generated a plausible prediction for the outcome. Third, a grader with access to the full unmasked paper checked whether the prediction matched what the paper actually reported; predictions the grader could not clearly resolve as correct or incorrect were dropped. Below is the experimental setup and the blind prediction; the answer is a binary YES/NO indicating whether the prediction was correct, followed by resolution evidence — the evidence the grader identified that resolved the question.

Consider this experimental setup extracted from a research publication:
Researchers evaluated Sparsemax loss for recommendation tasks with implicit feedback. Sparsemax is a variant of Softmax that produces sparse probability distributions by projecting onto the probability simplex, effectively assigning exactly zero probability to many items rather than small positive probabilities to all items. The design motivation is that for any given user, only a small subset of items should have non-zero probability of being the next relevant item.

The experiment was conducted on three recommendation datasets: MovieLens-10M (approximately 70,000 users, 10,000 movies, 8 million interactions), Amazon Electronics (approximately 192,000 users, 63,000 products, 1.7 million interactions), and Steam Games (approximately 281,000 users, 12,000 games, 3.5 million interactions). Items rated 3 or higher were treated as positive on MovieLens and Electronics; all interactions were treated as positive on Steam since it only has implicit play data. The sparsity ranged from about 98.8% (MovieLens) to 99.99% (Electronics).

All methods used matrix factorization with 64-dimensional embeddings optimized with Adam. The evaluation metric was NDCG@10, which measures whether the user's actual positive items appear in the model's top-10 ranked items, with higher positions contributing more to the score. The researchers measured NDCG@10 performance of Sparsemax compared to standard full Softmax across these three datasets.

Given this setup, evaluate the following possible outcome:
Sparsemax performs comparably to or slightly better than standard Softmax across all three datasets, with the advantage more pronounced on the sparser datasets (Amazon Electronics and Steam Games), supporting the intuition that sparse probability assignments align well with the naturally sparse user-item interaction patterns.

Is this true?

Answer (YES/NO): NO